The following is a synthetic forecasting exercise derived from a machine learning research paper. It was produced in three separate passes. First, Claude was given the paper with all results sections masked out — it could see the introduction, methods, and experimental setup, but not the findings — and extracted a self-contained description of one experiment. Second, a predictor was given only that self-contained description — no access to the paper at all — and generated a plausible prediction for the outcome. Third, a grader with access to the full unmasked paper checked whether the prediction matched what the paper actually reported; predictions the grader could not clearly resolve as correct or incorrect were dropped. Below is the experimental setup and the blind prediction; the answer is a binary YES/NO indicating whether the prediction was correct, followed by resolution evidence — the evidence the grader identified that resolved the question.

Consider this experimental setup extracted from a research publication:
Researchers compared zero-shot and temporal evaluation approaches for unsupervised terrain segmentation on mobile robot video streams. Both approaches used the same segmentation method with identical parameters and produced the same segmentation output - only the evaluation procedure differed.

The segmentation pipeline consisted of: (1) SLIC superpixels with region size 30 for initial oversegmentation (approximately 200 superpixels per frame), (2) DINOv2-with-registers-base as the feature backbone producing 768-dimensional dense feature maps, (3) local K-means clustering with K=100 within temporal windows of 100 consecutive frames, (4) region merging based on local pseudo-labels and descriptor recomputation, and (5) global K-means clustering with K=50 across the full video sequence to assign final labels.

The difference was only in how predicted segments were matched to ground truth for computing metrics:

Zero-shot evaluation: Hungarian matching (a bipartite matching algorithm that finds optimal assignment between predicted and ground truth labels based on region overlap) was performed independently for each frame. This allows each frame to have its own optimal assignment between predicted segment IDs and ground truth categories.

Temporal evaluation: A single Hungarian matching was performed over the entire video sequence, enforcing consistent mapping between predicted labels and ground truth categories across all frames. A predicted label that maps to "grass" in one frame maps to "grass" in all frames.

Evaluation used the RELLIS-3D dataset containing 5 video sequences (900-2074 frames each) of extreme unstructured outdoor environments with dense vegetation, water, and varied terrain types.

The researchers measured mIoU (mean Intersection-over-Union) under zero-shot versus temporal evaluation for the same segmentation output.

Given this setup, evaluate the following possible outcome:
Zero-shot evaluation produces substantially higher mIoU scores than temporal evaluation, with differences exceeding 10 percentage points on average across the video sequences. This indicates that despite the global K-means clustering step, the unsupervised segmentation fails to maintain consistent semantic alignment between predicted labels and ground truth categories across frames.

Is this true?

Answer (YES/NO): NO